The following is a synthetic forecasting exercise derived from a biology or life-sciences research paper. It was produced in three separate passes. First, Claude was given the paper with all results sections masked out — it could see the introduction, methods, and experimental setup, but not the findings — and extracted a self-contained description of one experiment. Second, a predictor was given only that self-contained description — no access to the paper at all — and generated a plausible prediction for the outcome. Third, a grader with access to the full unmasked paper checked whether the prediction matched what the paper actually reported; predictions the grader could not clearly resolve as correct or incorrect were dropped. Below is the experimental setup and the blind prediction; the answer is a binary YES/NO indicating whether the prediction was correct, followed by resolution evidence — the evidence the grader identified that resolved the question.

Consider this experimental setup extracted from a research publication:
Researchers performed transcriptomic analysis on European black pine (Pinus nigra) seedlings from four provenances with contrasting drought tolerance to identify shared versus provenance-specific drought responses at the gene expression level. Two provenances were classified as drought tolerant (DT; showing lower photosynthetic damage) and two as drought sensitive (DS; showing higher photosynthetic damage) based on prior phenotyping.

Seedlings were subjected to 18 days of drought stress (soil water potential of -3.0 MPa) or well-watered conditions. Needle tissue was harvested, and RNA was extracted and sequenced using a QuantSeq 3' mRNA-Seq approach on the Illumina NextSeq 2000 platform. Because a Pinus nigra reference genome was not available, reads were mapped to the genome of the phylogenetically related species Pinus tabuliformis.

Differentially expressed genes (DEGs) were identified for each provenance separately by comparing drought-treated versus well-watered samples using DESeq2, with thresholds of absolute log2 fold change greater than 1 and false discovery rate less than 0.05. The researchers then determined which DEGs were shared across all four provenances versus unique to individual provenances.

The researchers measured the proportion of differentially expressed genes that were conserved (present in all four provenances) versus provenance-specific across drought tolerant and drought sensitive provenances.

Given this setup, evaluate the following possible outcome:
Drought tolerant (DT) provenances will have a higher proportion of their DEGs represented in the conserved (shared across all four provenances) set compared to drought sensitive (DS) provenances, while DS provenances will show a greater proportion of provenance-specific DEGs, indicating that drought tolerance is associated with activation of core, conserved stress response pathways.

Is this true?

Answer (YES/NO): NO